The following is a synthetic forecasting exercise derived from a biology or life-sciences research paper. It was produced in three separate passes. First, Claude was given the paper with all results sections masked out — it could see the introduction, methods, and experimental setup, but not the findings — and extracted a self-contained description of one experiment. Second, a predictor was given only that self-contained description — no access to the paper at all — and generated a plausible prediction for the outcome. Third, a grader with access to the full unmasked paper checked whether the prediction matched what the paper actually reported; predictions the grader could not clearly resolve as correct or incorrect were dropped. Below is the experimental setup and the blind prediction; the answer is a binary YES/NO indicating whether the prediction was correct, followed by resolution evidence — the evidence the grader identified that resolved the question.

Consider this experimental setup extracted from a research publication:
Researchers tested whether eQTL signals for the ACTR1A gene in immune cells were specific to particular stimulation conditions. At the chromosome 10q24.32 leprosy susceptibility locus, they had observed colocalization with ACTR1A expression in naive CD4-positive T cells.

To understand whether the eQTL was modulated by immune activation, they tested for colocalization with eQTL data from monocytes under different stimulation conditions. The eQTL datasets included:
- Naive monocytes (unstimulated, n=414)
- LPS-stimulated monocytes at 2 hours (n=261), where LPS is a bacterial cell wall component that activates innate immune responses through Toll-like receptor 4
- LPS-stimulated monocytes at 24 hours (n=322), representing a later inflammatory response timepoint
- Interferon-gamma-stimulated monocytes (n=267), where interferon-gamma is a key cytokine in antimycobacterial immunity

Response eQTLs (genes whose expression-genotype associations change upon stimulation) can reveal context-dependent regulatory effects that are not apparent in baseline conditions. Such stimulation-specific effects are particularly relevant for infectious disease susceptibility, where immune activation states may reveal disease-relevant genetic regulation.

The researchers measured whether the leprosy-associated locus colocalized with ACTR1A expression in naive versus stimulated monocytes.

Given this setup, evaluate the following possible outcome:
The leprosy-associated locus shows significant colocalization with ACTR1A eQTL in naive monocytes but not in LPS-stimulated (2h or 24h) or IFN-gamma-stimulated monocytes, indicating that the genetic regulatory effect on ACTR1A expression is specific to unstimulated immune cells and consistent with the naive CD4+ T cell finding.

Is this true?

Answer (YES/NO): NO